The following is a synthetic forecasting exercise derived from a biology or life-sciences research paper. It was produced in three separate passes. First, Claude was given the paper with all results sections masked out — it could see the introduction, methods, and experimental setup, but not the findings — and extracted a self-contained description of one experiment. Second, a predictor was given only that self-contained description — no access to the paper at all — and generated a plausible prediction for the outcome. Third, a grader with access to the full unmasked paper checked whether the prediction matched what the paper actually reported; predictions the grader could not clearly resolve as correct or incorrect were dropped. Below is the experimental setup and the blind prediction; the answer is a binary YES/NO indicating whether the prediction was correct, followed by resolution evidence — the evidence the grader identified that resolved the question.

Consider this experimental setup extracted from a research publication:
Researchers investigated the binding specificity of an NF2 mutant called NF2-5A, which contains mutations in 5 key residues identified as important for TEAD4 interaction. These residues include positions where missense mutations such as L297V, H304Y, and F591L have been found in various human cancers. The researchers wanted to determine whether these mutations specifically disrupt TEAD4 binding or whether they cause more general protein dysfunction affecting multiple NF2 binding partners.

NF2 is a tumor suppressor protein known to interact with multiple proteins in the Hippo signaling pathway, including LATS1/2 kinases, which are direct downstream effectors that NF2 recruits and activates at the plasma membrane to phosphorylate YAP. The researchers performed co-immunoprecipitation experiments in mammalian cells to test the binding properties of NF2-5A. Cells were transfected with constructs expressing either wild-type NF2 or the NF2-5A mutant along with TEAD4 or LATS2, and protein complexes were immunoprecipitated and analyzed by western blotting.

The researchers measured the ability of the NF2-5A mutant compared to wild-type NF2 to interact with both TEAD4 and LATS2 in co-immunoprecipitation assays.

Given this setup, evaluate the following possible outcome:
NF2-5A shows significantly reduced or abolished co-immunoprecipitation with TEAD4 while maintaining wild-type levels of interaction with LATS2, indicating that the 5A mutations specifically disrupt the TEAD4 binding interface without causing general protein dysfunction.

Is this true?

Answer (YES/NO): YES